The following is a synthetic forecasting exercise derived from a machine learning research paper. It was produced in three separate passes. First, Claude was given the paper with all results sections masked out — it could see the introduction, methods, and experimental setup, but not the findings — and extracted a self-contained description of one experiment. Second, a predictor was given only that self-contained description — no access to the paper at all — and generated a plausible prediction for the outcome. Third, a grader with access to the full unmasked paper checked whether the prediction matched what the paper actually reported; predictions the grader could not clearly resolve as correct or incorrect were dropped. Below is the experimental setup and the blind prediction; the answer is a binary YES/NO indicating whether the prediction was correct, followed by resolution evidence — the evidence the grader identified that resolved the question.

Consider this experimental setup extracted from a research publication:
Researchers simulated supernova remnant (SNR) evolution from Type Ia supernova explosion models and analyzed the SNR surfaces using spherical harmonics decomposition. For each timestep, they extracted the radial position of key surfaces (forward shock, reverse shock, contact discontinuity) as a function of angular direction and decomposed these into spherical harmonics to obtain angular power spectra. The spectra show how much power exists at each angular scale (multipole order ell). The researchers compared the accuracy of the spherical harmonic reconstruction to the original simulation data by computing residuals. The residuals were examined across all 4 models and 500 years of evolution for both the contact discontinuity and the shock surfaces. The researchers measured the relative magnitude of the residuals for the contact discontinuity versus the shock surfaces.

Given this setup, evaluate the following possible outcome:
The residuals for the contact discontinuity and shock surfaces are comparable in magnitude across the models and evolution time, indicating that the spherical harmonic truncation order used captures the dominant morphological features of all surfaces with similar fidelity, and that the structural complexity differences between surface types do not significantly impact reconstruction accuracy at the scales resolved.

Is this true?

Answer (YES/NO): NO